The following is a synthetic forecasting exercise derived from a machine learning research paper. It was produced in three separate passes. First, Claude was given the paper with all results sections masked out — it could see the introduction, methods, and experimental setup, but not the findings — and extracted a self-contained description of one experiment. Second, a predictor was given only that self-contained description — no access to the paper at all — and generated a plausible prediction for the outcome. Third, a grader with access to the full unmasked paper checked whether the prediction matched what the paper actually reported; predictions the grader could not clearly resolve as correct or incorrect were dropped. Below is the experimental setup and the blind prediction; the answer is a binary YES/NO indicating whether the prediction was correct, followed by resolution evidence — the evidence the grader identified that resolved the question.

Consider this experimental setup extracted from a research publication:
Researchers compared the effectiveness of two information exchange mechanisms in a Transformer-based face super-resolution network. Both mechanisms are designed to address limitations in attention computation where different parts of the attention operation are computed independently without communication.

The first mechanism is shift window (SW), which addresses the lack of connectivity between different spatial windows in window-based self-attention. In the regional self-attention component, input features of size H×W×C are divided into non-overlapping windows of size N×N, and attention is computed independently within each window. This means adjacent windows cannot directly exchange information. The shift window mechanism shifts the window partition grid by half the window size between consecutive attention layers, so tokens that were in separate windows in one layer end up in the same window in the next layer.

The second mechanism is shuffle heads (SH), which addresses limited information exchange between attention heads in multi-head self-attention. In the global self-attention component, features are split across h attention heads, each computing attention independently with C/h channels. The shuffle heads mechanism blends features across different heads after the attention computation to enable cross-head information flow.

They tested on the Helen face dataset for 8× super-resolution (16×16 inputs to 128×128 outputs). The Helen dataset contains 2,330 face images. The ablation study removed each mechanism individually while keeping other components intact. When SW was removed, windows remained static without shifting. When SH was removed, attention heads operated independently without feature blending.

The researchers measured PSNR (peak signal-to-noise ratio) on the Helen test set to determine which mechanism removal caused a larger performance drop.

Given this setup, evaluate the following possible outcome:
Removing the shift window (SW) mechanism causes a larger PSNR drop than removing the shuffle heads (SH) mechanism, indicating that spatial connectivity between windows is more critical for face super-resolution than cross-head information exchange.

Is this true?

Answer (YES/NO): NO